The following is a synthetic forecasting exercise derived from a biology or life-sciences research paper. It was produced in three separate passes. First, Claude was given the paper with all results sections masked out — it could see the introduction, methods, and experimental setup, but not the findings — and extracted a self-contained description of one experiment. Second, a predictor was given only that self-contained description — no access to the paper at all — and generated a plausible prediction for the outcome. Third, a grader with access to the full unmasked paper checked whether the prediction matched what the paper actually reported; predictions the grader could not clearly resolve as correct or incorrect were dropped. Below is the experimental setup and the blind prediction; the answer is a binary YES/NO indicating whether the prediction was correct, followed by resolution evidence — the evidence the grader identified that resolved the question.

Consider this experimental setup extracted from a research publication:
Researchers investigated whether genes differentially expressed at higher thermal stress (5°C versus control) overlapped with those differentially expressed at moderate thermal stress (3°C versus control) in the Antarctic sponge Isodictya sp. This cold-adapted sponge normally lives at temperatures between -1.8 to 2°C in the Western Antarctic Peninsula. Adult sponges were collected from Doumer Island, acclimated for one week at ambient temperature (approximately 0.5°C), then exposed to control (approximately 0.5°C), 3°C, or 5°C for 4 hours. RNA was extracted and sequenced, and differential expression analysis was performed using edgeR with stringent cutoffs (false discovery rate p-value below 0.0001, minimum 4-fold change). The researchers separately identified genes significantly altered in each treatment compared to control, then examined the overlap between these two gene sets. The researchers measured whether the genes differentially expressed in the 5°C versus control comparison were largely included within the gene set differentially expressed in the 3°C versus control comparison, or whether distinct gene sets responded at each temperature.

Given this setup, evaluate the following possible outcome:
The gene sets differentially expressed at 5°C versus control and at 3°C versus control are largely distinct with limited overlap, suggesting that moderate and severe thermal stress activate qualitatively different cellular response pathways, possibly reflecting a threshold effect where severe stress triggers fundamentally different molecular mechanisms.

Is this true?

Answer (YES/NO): NO